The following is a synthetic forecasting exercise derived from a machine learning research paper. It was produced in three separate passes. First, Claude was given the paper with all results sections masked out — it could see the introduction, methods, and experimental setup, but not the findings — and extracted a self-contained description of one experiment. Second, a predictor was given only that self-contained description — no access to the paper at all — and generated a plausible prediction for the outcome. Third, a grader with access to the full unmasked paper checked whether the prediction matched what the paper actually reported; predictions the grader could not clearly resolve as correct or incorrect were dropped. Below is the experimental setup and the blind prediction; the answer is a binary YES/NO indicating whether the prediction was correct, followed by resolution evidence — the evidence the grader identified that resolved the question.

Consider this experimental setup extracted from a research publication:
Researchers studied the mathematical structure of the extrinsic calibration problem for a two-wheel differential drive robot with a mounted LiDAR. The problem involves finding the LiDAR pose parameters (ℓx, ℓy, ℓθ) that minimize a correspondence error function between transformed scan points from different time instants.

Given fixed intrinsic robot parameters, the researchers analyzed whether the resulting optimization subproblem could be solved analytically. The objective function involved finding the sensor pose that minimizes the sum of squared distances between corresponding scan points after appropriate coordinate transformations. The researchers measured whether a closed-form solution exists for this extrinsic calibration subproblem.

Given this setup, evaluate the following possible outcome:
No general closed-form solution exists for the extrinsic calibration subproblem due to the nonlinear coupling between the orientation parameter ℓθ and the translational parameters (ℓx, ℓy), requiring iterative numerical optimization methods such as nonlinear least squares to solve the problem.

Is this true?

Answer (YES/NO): NO